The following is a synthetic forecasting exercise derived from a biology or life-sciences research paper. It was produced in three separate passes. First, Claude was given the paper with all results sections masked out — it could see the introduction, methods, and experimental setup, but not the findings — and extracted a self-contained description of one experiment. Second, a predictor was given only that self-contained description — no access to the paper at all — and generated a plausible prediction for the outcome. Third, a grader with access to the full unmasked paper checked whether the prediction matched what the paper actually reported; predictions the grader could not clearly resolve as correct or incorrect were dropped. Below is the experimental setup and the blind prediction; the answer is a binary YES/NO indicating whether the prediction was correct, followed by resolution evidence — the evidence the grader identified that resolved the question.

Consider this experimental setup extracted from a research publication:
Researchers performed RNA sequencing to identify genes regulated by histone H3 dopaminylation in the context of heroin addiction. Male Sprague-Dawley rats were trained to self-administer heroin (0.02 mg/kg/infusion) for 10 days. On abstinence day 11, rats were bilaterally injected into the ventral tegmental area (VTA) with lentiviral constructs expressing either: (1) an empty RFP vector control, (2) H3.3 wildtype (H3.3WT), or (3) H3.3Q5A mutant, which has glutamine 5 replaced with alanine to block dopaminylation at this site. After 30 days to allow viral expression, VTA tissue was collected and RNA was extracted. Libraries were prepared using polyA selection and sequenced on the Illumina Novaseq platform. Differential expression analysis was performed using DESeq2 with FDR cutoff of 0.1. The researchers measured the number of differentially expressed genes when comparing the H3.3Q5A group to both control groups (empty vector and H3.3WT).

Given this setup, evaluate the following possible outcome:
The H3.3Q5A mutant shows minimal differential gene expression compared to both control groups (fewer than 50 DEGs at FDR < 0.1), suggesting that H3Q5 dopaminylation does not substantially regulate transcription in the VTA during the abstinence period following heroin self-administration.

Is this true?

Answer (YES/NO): NO